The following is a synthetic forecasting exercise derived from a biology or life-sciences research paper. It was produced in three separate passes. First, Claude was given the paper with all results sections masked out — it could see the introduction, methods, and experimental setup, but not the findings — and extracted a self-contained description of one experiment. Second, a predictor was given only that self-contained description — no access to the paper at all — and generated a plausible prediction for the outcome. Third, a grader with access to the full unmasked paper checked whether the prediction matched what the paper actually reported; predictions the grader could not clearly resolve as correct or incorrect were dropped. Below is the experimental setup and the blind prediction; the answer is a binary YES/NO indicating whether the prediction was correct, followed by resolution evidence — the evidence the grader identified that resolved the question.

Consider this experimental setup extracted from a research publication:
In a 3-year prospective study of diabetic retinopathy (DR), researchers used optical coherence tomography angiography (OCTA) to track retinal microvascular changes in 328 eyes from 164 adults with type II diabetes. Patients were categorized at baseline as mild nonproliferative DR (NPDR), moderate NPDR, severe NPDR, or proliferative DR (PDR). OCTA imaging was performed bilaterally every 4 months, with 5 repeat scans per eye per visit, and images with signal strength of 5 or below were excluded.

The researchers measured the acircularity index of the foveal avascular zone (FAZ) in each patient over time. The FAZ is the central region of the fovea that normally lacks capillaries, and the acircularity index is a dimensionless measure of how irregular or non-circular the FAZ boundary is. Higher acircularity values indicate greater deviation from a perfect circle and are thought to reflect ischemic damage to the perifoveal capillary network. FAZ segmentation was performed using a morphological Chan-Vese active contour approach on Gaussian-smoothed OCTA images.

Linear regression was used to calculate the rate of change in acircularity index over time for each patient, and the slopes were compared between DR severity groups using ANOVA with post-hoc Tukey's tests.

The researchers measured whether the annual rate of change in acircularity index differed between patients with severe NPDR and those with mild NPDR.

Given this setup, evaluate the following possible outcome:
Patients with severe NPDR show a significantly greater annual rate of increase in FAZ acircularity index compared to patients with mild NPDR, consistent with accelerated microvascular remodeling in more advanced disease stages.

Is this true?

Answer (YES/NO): YES